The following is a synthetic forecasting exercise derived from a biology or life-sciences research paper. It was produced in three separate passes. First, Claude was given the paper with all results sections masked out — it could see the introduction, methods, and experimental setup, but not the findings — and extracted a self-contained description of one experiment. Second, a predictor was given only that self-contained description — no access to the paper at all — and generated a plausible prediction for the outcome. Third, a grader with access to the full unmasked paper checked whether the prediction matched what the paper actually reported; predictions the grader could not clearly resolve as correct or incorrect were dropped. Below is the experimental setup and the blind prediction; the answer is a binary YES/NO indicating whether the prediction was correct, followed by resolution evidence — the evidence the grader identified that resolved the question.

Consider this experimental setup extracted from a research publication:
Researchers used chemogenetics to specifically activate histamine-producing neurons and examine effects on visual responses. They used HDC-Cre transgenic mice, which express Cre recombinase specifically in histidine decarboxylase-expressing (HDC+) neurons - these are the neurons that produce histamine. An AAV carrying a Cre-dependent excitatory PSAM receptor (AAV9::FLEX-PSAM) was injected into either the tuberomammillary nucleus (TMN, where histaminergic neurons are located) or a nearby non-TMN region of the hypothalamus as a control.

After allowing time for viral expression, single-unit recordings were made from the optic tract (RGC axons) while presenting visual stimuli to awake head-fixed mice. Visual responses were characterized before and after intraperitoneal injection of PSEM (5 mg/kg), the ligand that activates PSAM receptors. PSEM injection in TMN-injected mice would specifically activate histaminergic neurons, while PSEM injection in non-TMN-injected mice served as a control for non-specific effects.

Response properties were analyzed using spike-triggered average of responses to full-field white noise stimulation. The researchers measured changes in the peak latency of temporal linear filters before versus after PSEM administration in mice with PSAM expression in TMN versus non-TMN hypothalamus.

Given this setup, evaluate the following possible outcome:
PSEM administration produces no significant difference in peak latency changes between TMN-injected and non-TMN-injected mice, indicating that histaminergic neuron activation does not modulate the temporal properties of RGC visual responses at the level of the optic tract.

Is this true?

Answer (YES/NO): NO